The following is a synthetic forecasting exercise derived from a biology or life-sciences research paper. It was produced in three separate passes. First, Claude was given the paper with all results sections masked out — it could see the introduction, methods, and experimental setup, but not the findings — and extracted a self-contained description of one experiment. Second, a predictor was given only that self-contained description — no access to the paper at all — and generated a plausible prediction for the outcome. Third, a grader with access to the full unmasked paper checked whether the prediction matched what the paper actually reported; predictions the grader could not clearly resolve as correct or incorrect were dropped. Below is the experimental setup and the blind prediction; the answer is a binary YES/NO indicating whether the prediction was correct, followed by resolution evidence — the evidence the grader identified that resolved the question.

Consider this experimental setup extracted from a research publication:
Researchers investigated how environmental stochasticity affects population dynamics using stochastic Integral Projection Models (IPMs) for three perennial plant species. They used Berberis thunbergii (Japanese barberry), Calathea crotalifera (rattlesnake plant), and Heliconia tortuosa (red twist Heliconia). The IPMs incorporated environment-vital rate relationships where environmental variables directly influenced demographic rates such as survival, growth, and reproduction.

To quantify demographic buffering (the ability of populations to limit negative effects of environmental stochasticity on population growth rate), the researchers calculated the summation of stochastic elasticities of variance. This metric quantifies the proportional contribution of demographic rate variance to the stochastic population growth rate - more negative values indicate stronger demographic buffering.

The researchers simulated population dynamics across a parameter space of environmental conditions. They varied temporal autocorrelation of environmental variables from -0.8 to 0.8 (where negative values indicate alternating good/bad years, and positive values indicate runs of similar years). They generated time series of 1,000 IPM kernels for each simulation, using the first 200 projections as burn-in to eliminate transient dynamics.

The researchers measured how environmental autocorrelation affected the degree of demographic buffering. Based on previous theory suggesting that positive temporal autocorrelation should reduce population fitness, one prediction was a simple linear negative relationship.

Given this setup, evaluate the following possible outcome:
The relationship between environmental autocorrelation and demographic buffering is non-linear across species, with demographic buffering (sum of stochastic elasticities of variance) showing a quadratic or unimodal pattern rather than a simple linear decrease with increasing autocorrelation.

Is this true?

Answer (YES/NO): YES